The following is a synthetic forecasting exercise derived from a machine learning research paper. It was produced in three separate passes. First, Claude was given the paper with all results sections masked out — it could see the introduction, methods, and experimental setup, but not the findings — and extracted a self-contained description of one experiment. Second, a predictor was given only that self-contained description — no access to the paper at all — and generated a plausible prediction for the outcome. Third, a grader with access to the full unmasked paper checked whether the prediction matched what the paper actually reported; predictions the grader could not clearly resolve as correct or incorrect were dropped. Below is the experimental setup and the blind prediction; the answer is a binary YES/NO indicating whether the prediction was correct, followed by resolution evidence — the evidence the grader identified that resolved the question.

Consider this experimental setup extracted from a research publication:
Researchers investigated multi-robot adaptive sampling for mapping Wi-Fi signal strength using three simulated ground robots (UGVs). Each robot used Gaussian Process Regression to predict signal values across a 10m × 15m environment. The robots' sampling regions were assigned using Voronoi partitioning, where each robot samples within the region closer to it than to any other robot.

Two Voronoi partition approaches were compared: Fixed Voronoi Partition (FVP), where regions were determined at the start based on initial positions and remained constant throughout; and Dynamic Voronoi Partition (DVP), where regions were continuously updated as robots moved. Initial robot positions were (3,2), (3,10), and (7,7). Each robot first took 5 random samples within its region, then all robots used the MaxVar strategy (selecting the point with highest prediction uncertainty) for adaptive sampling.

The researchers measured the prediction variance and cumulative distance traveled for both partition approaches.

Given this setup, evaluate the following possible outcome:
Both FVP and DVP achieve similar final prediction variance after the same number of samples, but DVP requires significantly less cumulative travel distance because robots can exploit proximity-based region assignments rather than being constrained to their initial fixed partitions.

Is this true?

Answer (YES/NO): NO